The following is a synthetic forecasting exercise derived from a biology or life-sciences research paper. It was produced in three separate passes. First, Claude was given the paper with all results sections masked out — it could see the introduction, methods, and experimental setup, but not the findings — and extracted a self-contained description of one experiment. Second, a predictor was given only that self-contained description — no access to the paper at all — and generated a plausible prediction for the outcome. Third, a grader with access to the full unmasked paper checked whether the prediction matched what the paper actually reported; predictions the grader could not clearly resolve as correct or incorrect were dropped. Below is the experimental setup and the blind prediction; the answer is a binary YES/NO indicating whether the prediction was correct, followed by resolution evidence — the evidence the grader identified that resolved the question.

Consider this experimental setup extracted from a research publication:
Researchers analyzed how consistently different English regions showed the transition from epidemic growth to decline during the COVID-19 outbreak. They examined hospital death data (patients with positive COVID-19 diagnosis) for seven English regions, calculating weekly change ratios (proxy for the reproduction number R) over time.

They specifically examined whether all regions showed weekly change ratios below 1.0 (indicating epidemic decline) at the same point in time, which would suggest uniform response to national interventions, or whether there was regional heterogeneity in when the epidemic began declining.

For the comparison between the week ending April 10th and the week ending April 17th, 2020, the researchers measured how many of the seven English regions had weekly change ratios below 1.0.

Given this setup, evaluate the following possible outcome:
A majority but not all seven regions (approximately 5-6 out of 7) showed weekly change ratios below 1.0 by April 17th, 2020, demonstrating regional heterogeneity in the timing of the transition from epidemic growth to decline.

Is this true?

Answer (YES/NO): YES